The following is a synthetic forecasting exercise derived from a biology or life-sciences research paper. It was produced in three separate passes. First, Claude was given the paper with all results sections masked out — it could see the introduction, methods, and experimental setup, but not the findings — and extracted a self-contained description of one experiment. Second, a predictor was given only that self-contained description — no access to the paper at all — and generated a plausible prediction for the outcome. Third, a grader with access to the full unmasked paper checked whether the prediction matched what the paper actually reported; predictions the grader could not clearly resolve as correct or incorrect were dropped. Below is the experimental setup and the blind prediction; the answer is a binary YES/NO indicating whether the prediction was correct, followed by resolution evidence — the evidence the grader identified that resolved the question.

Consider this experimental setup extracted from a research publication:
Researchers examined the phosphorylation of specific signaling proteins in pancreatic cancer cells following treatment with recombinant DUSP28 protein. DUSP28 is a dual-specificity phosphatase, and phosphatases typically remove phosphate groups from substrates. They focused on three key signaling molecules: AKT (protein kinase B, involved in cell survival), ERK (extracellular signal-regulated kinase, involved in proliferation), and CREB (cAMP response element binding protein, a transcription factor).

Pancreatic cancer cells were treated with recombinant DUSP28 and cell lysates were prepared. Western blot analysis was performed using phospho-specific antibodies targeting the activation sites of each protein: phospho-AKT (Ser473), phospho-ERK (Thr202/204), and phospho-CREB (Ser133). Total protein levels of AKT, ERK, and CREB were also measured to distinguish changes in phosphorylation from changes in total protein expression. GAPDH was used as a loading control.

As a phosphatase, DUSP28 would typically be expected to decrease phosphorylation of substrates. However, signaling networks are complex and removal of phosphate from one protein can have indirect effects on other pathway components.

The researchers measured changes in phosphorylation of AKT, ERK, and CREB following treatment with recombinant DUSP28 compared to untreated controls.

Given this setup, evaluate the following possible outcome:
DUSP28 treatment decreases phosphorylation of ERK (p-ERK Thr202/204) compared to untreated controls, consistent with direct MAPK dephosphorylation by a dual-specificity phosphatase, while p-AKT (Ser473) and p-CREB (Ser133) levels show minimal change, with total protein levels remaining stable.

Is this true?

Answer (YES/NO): NO